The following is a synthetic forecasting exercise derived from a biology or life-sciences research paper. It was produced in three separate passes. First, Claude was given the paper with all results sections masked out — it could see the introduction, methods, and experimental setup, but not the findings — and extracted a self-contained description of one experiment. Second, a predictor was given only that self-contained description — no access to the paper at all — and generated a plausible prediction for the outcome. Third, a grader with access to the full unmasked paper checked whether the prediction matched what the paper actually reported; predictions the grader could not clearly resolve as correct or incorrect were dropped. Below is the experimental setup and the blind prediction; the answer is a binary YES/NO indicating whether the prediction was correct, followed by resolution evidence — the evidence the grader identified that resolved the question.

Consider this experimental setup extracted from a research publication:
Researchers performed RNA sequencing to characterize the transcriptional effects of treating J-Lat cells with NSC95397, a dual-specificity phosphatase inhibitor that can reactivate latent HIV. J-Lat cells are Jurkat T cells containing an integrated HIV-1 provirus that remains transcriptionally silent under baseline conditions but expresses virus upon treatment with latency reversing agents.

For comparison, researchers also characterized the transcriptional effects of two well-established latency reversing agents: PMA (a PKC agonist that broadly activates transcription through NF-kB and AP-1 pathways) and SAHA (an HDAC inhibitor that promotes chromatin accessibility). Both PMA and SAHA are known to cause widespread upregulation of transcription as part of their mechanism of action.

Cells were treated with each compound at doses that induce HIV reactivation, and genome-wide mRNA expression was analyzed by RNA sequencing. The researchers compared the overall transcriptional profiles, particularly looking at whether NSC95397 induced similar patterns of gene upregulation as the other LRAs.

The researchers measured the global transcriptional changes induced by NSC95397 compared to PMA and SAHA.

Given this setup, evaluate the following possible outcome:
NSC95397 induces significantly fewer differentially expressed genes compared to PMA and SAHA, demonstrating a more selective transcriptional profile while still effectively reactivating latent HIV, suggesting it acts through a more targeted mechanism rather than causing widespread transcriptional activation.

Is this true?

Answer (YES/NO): YES